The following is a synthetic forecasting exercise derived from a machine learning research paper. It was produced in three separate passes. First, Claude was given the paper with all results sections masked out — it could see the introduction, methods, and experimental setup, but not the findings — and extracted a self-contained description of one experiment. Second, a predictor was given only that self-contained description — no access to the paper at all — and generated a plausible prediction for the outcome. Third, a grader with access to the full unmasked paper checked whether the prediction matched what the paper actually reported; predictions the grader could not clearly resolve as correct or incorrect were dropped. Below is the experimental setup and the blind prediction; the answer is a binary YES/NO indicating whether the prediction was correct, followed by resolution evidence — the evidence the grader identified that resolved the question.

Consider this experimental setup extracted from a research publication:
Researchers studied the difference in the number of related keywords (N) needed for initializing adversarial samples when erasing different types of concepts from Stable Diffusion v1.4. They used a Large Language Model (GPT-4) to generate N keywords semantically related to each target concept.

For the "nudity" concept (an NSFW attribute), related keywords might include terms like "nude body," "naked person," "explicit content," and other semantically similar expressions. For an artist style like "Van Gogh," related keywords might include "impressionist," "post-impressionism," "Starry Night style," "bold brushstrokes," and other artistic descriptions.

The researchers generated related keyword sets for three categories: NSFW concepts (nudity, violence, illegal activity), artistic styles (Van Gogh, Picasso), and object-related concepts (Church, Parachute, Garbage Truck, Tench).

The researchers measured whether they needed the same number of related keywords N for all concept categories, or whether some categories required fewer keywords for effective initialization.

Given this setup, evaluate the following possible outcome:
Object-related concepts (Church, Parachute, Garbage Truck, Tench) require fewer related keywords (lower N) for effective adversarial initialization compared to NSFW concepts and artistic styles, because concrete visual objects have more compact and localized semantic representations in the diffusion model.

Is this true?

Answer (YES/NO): NO